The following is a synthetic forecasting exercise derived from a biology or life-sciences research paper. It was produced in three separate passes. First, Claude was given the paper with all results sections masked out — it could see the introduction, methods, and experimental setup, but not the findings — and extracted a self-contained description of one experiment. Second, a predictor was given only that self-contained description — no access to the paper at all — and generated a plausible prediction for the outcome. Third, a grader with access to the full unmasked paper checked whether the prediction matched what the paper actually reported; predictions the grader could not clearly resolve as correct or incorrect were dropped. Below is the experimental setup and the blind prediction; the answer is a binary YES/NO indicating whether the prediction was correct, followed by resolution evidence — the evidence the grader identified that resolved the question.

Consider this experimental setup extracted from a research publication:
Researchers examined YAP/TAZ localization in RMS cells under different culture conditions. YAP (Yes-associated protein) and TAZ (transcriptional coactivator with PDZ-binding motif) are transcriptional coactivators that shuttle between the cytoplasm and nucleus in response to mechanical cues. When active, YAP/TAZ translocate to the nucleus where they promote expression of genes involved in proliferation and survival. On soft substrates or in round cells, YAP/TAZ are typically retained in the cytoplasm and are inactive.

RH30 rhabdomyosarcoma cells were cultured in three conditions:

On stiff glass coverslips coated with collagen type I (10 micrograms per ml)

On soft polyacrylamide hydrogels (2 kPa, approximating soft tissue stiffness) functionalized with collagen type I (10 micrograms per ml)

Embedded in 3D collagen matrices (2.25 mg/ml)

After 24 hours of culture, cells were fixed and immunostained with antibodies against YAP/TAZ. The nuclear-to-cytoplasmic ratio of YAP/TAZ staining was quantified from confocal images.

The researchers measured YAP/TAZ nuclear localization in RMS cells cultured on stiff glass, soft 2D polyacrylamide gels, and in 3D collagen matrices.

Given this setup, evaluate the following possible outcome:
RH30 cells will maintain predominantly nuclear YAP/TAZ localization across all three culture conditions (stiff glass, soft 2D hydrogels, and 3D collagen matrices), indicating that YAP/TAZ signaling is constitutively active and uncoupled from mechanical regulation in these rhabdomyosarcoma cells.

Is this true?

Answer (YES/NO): NO